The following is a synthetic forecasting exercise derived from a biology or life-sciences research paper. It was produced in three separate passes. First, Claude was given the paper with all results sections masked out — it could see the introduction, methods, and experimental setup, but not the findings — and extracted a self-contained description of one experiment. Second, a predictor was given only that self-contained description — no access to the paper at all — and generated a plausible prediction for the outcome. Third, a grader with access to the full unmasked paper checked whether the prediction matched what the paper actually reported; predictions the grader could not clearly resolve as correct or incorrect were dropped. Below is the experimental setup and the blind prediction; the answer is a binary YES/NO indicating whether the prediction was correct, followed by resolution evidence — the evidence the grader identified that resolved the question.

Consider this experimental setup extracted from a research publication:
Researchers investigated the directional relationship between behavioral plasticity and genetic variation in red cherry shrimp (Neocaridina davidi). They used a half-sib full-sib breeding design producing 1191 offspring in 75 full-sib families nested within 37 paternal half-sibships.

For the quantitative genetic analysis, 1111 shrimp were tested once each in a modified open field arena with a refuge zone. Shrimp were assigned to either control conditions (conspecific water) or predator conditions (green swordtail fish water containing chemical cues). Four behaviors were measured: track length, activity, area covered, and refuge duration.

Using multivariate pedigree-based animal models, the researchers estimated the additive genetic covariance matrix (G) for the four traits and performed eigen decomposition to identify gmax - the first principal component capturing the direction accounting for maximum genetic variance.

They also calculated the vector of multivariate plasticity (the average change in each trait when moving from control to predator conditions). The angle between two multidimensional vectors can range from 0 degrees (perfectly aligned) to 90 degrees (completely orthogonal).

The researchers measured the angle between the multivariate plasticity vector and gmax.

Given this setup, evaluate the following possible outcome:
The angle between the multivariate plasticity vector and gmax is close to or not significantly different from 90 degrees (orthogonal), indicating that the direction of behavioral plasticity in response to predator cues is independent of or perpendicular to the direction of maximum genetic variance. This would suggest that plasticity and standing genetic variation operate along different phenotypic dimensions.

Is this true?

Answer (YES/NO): NO